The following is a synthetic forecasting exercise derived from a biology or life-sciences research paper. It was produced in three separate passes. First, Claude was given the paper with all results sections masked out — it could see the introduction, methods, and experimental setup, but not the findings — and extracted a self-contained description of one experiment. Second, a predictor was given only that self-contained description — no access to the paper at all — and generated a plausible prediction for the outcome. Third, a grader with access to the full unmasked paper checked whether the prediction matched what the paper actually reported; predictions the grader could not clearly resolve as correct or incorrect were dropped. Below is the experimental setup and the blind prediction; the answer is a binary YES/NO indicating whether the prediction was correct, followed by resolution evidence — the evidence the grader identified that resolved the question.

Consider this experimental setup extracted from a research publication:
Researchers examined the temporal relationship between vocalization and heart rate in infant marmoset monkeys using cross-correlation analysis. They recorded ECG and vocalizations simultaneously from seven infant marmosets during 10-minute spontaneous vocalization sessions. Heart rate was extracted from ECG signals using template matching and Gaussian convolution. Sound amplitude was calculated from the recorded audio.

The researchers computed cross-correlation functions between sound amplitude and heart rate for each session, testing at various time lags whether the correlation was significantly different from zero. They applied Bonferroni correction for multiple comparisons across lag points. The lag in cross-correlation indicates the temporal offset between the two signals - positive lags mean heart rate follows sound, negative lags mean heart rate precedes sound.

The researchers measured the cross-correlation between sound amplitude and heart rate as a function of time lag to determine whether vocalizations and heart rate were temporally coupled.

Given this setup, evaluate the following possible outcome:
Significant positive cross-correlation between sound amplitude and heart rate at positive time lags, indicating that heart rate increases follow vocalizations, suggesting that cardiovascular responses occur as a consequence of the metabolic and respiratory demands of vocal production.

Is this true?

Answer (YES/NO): NO